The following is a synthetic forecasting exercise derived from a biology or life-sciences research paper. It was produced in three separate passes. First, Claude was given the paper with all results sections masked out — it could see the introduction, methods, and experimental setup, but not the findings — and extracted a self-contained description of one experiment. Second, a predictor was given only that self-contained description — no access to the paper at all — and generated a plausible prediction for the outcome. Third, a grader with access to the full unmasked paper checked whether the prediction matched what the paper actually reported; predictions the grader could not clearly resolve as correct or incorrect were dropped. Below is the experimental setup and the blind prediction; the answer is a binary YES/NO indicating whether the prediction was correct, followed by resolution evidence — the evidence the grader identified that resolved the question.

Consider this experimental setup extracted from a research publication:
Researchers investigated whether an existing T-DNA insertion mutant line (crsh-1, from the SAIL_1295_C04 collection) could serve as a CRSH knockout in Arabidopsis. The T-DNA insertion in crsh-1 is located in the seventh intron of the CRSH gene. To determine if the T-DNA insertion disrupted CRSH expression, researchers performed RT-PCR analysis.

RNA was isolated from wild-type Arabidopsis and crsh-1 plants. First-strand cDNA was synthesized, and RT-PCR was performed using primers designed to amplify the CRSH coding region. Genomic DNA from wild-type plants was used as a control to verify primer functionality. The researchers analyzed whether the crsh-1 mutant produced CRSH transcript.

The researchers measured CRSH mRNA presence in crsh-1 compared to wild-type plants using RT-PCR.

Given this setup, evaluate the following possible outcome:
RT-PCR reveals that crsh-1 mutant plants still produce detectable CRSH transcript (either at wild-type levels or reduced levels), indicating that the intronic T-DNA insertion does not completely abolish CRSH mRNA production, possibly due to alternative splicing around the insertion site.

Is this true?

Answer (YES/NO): YES